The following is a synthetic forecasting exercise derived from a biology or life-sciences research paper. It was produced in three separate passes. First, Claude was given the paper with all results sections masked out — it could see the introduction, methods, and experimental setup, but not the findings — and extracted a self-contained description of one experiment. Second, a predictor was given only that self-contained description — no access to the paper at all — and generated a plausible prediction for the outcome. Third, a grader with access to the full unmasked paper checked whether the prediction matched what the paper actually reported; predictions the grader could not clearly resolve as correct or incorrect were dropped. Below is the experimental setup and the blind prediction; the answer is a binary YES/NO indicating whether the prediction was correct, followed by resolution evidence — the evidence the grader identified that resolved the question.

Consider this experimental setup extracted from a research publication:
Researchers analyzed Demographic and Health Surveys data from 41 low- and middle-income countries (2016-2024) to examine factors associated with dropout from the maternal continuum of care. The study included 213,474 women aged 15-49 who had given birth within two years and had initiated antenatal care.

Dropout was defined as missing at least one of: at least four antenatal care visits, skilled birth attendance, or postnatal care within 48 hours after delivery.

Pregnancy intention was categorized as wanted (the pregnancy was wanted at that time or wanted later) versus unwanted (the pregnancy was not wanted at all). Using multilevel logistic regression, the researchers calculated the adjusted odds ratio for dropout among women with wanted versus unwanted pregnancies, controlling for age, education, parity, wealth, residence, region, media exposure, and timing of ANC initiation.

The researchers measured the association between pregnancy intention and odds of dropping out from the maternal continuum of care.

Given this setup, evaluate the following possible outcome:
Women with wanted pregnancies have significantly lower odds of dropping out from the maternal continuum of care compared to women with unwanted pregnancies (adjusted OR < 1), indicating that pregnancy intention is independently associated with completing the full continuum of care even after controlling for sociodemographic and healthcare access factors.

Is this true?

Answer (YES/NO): YES